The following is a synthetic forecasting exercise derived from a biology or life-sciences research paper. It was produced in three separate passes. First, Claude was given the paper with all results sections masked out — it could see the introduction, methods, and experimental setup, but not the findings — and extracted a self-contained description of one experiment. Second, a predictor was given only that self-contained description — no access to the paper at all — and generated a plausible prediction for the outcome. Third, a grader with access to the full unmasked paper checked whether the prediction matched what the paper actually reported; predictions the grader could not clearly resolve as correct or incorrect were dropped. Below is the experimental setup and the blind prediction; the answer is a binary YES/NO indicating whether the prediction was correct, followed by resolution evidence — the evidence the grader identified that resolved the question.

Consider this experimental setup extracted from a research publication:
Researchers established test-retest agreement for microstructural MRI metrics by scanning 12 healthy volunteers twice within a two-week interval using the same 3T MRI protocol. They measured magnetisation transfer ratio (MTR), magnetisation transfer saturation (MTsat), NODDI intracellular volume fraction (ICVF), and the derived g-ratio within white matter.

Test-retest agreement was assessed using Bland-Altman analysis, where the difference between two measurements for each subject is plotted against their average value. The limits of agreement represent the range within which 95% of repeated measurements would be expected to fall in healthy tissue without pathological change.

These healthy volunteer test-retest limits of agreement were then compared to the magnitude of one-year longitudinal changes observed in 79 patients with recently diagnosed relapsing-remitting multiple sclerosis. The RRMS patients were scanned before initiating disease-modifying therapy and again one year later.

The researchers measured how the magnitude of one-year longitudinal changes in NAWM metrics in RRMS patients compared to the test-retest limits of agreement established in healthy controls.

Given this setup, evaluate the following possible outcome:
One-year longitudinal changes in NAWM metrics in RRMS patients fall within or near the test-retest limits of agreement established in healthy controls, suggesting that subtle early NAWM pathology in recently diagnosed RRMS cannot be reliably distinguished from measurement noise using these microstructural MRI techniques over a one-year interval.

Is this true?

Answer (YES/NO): NO